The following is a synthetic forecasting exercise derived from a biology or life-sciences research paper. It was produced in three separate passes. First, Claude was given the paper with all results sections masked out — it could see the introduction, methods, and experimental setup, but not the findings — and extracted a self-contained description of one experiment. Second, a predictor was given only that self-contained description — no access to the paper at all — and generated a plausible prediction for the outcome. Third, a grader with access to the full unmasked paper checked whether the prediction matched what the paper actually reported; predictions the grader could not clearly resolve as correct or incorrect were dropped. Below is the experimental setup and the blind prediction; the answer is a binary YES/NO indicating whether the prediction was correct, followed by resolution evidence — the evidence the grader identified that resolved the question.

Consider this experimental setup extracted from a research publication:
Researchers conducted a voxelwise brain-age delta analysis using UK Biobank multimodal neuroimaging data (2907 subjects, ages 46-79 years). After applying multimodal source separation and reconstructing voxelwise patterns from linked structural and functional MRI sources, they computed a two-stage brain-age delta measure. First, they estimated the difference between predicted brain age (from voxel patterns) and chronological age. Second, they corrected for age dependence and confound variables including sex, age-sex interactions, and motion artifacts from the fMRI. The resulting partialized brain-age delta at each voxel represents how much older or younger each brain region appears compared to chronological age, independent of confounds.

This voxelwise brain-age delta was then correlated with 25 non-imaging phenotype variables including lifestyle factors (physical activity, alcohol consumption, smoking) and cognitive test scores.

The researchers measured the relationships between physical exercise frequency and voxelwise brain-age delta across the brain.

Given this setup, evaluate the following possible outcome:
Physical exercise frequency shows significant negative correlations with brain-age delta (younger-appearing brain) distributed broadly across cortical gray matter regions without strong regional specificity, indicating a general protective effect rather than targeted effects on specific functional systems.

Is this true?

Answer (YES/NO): NO